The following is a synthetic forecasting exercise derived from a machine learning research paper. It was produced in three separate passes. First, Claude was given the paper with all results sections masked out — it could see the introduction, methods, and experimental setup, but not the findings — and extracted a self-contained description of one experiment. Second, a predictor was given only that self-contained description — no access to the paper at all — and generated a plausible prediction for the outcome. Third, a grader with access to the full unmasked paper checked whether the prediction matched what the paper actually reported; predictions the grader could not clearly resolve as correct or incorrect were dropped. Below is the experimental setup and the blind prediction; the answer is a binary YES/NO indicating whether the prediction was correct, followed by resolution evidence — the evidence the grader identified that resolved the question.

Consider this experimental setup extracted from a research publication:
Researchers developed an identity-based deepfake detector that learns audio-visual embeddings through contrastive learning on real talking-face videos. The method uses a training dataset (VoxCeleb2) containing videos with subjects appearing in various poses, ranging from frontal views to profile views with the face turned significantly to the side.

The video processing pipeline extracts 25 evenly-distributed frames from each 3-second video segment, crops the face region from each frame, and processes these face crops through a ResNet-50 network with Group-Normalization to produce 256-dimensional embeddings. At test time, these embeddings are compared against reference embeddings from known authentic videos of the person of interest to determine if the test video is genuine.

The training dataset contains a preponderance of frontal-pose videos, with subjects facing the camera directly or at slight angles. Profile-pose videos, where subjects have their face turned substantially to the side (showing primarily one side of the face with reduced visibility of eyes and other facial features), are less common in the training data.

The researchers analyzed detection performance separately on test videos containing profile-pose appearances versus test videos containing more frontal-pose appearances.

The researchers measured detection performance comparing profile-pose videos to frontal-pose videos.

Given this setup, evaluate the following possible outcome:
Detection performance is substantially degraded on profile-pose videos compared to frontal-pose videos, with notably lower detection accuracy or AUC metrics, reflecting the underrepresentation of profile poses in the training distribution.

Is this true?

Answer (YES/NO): YES